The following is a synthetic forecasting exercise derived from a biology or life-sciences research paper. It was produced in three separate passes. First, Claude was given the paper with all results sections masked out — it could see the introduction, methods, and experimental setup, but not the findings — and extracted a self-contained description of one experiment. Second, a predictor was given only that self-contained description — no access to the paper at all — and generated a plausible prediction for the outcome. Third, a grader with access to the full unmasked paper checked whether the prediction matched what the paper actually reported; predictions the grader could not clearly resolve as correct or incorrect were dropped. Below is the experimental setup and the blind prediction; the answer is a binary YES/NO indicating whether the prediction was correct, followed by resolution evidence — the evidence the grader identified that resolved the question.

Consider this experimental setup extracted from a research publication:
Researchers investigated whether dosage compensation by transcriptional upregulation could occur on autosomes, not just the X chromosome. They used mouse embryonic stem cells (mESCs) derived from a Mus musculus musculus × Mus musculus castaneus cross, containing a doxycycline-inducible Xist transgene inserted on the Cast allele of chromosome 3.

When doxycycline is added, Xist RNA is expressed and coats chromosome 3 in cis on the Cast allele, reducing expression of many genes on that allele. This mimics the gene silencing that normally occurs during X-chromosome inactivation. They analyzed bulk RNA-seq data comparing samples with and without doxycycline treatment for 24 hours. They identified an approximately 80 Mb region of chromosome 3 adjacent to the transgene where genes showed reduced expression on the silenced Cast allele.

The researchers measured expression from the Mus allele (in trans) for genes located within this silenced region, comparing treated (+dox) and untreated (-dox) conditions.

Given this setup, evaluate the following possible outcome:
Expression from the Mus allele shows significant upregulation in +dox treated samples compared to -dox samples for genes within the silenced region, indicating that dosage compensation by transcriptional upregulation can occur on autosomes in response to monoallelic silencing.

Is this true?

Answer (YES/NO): YES